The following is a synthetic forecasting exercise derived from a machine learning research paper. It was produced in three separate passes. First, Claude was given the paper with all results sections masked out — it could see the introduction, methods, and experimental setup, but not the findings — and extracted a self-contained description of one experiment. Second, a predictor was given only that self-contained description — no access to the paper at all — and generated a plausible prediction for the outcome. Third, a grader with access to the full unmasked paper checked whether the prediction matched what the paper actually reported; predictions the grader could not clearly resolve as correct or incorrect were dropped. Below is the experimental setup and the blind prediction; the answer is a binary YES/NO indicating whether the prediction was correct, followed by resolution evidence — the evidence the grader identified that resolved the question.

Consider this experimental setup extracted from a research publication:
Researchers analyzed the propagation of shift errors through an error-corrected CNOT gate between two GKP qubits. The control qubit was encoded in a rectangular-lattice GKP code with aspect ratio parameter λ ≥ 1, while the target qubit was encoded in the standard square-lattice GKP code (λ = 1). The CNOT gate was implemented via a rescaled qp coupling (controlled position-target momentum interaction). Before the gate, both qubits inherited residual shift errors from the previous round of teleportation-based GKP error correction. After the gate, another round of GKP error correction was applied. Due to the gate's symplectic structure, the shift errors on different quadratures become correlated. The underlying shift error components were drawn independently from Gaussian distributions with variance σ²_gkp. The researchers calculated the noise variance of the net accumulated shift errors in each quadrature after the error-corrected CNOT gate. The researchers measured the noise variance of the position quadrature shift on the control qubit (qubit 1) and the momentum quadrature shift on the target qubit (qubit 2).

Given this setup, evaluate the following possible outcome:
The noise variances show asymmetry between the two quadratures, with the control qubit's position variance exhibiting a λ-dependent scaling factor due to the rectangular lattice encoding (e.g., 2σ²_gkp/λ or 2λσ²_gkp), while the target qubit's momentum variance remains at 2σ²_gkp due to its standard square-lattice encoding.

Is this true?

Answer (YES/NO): NO